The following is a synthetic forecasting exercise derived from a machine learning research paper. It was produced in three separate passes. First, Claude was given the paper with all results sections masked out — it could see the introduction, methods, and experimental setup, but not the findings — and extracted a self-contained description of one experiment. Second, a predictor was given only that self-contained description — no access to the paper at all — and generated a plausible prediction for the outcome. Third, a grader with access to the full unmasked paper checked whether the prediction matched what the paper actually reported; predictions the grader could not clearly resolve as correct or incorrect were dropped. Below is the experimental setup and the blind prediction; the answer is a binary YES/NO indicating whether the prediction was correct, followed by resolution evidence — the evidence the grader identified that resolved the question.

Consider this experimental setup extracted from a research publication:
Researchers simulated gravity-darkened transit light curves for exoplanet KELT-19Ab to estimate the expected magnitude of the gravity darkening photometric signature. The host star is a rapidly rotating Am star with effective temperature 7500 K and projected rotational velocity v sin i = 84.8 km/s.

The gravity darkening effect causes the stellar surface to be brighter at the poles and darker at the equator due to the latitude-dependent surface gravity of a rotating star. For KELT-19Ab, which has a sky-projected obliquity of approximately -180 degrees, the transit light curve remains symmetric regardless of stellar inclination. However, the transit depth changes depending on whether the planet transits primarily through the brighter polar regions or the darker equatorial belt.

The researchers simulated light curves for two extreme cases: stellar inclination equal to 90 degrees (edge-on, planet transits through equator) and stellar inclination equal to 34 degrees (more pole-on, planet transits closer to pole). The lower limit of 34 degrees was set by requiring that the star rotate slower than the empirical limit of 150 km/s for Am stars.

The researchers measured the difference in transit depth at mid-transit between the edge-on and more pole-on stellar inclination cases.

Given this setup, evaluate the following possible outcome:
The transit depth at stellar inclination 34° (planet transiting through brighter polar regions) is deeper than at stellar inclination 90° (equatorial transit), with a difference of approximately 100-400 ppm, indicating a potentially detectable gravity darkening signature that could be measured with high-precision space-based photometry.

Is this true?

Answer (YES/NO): NO